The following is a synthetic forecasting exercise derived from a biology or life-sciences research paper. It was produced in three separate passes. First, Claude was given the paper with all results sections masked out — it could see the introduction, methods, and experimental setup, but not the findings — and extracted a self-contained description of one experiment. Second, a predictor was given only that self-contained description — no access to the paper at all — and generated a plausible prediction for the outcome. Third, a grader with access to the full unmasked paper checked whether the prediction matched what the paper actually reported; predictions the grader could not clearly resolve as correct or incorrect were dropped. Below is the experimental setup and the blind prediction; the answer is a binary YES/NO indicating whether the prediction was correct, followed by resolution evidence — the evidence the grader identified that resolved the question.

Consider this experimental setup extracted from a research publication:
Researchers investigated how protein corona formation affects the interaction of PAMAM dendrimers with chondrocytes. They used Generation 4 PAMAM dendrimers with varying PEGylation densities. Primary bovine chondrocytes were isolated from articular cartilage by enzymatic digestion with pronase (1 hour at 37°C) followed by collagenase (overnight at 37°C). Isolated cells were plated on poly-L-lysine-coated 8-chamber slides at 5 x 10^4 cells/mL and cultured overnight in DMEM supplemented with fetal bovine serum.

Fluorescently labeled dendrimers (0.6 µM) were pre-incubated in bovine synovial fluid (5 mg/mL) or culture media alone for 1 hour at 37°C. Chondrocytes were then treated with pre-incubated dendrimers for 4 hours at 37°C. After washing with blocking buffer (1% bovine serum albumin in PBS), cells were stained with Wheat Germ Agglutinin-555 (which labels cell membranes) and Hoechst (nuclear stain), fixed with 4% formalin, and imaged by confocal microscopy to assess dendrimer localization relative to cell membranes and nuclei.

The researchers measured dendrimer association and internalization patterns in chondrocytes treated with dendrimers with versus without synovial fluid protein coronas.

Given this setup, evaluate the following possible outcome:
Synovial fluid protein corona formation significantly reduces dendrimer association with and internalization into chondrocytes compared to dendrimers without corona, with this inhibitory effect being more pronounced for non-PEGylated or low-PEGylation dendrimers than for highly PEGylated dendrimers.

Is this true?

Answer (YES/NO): NO